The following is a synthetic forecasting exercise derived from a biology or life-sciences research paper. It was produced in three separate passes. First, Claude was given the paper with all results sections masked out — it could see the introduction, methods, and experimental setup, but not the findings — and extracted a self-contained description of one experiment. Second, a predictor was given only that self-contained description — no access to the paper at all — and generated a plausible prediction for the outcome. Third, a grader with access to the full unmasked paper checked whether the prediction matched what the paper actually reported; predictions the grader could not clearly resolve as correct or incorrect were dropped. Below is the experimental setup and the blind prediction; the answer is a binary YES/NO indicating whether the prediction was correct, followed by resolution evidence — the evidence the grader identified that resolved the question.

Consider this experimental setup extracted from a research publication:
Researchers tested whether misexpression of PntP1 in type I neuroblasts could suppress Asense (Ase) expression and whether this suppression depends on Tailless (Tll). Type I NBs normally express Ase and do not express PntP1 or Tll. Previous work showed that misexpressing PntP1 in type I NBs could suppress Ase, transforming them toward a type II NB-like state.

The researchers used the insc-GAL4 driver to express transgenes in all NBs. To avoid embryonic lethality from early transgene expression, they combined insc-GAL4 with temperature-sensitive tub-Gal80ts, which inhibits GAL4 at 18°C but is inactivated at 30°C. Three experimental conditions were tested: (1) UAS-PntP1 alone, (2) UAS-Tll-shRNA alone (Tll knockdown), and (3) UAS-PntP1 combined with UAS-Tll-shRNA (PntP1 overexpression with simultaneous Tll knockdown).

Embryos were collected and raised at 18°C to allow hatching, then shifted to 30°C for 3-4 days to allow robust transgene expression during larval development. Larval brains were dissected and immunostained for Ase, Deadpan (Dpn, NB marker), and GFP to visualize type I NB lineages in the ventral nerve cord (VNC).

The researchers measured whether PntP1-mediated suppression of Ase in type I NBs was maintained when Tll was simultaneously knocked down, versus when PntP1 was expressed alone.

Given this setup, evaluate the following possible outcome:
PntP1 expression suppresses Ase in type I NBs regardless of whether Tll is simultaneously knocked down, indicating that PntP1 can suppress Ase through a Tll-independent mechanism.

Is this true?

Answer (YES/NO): NO